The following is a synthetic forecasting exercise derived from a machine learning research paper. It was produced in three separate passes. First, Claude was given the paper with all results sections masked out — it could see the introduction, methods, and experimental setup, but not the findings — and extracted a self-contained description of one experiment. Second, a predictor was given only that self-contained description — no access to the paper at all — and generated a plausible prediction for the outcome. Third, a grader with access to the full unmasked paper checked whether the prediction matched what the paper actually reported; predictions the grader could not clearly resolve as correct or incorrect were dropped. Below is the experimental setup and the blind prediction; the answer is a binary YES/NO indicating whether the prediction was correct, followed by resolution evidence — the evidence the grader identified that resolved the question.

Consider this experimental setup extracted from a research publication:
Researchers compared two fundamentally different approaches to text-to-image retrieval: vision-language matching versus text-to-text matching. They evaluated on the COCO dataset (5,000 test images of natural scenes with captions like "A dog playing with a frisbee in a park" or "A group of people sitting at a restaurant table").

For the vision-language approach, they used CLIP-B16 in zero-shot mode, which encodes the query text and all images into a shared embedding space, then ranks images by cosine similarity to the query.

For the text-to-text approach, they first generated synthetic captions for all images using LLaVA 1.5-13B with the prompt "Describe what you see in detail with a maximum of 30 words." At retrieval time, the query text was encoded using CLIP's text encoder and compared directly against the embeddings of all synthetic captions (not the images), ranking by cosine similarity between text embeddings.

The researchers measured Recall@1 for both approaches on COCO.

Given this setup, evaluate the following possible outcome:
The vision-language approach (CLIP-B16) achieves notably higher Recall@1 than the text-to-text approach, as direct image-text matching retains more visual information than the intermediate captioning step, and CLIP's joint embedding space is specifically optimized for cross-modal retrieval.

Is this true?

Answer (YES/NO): YES